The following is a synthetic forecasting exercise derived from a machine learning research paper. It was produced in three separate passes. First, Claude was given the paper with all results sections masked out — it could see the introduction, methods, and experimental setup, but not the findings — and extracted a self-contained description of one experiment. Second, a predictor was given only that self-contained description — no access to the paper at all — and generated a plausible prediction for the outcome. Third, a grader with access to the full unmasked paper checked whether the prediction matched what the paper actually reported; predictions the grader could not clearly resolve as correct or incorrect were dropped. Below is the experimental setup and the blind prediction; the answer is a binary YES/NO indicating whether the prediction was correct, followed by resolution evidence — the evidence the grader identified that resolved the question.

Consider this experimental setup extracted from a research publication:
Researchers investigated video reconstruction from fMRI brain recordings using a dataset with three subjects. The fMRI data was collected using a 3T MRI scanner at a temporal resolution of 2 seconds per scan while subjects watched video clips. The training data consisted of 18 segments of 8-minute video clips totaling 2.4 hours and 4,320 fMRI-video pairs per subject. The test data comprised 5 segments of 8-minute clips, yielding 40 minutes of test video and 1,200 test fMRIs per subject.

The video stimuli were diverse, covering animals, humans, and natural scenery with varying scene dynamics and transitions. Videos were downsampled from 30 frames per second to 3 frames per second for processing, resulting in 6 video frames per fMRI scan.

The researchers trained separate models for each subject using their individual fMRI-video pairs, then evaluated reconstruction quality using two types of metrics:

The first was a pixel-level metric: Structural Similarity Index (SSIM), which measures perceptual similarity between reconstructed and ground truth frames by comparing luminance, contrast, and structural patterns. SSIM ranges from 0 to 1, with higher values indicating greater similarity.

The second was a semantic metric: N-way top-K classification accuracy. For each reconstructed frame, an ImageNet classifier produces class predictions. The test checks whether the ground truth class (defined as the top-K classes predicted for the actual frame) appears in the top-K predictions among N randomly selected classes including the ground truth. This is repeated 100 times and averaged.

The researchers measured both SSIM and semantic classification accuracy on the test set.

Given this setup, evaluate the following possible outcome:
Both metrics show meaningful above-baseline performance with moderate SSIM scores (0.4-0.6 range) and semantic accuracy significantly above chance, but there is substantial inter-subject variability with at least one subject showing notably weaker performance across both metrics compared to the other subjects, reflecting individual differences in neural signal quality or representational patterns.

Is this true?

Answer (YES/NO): NO